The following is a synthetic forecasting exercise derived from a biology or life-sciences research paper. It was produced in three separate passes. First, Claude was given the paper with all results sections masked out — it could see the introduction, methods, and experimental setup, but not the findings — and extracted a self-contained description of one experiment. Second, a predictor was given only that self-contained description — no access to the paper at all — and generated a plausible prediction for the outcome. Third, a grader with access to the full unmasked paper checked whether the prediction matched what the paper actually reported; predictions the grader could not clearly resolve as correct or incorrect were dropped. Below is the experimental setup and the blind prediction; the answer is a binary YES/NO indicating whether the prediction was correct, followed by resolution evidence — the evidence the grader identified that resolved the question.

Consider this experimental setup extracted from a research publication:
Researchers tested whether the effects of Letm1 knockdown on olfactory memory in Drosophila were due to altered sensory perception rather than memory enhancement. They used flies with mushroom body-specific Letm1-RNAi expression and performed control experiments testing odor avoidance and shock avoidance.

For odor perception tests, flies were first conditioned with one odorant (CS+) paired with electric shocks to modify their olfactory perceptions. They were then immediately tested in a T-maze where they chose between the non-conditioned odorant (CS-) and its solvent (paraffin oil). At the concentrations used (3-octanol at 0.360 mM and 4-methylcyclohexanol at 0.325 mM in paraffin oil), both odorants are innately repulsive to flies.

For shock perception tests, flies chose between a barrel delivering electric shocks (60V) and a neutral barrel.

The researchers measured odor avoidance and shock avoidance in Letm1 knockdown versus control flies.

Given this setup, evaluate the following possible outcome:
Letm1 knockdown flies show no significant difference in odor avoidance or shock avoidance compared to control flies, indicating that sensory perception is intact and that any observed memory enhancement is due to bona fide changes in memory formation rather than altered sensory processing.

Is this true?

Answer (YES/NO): YES